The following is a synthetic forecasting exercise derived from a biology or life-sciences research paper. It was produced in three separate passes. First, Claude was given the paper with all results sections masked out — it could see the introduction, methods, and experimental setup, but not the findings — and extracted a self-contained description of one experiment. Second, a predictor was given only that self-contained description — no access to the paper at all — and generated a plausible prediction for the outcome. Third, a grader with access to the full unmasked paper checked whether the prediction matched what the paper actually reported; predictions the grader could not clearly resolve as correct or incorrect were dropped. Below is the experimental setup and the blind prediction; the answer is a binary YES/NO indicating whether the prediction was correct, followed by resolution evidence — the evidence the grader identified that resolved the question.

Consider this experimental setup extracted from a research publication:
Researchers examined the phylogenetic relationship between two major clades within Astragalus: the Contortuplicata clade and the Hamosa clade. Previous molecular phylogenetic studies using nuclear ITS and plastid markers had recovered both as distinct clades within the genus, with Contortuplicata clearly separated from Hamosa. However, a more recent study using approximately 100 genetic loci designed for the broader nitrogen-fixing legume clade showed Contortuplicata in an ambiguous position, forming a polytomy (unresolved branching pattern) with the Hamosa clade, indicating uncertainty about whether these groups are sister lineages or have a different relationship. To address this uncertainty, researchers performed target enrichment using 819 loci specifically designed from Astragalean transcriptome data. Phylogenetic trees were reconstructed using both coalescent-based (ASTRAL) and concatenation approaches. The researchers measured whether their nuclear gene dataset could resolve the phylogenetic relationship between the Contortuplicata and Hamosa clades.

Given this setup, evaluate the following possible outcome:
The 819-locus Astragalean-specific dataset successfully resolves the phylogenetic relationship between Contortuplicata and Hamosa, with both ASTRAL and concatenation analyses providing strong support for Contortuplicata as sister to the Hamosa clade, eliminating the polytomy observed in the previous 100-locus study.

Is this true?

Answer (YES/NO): YES